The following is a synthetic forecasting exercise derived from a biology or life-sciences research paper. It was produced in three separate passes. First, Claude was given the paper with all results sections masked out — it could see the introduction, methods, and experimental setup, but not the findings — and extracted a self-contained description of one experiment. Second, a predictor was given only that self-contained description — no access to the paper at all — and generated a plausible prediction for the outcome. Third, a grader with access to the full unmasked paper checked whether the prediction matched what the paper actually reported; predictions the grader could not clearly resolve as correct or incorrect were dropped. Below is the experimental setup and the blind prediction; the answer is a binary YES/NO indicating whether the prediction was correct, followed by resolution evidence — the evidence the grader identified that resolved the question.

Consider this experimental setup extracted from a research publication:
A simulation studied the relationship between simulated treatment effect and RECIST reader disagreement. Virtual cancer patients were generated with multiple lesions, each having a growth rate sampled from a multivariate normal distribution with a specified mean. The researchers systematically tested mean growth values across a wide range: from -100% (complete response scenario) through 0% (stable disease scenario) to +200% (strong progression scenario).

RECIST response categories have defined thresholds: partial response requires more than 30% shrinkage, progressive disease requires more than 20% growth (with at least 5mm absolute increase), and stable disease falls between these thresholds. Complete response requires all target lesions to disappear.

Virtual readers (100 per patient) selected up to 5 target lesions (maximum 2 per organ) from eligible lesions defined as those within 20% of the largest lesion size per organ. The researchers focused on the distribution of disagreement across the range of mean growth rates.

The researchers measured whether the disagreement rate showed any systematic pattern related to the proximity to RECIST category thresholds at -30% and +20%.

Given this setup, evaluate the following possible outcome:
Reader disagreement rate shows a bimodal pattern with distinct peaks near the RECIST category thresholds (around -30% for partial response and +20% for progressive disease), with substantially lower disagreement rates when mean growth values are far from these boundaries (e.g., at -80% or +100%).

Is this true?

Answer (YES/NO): YES